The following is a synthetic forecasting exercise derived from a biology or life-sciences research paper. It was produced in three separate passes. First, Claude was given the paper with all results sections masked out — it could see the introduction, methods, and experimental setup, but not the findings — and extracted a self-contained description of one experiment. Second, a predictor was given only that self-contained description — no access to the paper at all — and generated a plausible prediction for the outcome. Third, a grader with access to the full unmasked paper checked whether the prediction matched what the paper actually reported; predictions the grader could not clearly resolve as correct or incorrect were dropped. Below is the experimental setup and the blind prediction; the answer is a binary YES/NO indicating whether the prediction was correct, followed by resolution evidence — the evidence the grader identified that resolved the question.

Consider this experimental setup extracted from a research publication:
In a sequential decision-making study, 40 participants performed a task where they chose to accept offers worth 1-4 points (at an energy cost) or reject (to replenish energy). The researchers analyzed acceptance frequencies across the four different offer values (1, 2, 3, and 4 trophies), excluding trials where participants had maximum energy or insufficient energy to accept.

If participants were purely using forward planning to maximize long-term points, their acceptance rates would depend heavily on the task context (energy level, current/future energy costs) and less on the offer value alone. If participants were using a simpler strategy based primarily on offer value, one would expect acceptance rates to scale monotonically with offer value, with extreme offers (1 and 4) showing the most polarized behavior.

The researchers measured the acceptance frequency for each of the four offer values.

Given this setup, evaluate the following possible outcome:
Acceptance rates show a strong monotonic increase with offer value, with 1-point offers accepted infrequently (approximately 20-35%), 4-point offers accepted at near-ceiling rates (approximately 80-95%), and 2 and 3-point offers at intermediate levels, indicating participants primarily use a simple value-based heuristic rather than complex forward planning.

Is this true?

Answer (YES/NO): NO